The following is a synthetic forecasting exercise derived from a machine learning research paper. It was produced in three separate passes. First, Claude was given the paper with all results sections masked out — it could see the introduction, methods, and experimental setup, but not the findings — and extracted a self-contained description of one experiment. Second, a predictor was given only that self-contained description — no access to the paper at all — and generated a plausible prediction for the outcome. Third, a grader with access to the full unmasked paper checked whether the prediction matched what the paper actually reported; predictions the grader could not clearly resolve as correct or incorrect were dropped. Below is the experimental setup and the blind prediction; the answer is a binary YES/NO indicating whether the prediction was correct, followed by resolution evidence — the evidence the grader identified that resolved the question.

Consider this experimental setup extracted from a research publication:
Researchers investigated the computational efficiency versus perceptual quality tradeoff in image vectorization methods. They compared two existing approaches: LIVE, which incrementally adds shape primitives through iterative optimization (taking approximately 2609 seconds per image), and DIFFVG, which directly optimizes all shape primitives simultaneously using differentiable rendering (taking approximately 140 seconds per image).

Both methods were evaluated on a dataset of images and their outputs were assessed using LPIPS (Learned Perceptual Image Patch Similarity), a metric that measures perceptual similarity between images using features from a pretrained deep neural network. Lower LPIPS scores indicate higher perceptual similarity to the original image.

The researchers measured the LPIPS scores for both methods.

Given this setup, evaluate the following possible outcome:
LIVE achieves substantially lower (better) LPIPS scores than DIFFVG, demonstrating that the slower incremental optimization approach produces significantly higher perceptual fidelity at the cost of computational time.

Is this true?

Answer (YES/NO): YES